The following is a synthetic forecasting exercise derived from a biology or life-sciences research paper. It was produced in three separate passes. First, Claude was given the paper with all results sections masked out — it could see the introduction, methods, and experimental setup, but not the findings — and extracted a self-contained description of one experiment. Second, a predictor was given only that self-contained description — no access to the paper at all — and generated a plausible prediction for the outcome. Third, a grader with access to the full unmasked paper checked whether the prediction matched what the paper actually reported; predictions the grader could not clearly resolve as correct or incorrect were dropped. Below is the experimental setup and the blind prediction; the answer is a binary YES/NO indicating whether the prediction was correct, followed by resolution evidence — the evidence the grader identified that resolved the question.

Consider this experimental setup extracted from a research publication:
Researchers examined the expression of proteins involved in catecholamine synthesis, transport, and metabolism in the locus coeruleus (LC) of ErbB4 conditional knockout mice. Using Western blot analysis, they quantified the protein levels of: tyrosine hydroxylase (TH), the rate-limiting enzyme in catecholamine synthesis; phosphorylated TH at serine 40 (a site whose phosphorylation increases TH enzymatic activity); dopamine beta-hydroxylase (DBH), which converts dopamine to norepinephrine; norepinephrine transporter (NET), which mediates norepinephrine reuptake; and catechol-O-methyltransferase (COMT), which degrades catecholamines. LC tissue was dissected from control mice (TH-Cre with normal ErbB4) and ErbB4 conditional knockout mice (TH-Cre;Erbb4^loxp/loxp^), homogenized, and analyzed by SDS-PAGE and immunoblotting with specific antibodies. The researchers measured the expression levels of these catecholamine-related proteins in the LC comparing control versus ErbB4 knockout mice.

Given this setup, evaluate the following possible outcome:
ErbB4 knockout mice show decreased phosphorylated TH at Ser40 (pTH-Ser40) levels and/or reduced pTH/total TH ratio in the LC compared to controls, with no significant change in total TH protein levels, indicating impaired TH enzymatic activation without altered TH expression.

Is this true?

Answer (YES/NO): NO